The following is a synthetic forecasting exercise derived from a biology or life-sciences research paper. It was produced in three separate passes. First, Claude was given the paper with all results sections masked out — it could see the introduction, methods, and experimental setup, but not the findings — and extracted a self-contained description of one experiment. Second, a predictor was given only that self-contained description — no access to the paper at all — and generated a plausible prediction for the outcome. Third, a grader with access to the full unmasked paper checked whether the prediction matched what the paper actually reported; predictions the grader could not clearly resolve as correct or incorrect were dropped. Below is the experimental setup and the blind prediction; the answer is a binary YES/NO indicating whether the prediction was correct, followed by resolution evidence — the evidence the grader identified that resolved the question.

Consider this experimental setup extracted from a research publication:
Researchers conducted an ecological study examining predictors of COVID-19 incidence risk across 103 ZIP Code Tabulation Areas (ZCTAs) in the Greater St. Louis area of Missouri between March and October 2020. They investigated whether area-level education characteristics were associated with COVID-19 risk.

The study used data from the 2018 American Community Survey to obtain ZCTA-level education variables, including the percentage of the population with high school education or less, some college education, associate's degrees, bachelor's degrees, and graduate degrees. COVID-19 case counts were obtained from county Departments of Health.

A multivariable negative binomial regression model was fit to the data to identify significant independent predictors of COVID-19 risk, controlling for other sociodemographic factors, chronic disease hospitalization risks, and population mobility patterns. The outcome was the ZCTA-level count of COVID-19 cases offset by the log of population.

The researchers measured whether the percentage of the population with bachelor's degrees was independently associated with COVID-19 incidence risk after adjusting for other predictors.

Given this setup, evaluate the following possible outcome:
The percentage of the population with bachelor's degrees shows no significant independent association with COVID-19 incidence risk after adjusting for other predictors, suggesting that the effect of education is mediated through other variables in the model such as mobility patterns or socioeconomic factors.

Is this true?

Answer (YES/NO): NO